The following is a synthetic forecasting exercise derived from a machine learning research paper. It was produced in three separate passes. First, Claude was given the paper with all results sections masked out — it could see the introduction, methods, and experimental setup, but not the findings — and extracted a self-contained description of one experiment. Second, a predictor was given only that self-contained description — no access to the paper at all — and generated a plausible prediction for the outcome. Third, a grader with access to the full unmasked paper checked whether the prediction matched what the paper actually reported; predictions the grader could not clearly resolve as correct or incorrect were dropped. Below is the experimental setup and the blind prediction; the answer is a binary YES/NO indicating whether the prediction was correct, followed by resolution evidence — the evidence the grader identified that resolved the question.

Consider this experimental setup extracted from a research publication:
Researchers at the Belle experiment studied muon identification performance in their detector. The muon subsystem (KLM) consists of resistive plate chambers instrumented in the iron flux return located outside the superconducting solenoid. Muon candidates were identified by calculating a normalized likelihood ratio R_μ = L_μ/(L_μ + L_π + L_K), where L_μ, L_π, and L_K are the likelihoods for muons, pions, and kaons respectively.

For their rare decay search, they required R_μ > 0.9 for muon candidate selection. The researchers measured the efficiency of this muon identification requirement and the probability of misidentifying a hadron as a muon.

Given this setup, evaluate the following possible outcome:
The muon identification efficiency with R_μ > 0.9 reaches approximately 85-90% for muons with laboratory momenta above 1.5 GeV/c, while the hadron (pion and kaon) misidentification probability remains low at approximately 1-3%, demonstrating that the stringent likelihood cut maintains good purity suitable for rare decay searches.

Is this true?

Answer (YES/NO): NO